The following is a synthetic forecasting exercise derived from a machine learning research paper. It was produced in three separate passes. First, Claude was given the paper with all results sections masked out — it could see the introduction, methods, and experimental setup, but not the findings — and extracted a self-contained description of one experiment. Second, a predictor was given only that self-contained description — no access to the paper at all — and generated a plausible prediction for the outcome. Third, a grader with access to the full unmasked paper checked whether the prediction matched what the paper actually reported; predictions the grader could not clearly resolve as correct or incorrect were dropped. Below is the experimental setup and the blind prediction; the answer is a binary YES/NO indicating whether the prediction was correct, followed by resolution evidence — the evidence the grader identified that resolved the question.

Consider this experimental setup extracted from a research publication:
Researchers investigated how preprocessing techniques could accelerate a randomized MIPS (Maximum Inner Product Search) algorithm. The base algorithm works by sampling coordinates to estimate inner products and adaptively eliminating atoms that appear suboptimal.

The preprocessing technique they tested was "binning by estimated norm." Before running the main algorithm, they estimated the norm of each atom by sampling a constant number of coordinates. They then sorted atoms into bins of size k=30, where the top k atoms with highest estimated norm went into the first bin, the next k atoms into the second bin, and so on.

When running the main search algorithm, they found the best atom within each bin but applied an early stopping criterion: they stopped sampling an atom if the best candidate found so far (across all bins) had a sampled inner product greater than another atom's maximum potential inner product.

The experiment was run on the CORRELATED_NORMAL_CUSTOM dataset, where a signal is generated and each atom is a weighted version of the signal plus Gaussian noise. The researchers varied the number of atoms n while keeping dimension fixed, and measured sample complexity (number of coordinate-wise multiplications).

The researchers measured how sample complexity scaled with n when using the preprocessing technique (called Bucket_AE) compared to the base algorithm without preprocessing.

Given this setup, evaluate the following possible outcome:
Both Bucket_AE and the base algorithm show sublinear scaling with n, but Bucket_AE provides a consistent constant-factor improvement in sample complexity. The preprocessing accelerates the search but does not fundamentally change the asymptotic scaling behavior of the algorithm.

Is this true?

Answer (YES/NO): NO